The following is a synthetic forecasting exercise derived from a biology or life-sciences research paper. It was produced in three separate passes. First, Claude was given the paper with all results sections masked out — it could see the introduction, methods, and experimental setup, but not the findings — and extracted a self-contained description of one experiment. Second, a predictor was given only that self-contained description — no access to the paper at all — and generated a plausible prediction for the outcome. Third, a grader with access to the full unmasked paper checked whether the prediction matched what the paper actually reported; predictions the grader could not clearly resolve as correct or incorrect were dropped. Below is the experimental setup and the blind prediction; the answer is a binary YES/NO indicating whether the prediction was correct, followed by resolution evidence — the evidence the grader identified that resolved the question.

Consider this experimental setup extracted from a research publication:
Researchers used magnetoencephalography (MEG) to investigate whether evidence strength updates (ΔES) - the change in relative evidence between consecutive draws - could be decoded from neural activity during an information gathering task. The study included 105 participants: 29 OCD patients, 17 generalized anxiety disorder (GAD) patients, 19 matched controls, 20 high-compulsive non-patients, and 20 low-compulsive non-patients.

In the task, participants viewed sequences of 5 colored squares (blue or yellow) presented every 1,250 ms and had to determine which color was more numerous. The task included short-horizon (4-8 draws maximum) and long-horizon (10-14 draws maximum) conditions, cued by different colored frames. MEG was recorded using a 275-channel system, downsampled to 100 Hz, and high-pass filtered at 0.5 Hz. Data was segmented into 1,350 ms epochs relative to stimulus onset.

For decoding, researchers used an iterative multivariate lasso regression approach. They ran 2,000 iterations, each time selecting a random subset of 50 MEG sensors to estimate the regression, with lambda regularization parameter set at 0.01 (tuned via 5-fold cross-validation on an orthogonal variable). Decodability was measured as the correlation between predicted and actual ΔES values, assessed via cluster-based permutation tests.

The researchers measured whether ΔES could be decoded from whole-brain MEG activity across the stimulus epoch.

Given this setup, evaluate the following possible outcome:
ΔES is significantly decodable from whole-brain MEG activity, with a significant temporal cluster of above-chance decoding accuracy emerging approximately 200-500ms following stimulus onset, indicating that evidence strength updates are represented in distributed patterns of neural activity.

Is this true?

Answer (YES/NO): NO